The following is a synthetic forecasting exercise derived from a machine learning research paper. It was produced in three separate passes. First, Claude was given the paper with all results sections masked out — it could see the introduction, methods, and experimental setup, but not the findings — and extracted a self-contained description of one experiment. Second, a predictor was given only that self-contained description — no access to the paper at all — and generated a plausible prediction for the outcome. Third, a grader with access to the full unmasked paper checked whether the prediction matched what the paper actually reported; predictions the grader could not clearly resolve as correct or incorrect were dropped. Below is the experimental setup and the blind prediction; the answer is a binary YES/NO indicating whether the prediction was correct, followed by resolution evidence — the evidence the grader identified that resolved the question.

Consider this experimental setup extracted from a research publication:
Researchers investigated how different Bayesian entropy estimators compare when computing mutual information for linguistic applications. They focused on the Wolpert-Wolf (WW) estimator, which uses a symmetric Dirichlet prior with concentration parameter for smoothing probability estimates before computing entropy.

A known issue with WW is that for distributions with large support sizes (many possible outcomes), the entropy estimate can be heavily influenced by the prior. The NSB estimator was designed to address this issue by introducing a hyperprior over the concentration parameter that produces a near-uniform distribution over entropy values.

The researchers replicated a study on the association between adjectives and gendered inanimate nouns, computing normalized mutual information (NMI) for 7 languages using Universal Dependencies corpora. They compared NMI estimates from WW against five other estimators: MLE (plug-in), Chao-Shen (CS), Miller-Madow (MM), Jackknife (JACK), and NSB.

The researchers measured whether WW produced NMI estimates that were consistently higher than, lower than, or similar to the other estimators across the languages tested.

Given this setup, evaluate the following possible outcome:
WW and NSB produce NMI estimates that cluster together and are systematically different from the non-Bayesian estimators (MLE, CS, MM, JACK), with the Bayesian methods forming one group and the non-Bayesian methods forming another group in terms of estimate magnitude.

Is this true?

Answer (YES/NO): NO